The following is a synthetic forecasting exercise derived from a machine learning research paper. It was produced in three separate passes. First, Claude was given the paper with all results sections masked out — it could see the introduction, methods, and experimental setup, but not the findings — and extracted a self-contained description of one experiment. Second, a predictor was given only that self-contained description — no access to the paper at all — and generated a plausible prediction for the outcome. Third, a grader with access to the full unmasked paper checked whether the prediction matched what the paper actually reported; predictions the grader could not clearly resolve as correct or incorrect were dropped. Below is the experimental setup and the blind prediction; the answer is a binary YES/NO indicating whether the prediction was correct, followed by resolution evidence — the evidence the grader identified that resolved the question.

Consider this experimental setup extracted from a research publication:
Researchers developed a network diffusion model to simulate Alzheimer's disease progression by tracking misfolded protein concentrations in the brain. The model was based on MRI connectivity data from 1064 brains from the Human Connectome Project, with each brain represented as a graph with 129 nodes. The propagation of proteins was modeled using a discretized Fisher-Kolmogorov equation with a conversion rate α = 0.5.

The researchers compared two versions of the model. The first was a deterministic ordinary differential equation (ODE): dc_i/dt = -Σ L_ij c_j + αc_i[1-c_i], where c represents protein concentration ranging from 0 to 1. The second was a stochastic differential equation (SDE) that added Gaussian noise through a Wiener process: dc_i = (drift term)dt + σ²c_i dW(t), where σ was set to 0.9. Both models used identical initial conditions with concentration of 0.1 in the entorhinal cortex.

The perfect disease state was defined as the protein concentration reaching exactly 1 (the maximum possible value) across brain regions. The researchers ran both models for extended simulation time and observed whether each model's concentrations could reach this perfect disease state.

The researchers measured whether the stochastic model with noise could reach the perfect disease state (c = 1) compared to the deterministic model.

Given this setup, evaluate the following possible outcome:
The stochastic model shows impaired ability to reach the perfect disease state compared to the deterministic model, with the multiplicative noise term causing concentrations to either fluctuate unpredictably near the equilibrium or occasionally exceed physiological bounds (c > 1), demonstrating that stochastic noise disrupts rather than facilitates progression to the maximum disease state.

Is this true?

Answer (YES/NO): NO